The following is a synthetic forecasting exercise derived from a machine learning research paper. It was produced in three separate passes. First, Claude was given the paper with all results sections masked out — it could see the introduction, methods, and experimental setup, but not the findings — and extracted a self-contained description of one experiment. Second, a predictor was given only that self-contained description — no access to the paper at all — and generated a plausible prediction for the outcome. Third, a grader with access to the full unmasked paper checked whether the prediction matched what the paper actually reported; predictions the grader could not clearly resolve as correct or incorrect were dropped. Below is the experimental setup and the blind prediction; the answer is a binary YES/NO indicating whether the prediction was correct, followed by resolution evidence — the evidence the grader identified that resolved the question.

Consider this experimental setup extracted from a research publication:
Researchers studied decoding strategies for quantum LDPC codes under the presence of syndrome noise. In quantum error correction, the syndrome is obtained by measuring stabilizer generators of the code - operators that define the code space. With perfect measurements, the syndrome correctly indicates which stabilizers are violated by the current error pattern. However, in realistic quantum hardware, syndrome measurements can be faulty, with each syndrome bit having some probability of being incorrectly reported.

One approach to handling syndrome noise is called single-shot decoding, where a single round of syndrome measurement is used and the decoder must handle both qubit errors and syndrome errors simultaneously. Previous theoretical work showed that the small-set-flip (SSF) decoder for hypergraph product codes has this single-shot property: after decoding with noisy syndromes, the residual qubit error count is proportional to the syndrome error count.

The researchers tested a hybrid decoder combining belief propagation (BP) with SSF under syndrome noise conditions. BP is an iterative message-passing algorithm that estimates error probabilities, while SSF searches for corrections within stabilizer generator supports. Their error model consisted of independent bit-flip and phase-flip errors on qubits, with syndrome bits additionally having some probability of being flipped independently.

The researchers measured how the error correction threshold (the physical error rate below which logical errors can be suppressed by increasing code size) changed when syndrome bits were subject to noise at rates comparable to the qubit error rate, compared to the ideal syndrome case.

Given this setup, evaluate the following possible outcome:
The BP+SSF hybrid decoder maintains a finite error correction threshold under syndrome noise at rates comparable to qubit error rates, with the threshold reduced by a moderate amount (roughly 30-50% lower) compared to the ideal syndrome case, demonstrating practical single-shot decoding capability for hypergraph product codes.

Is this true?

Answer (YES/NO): NO